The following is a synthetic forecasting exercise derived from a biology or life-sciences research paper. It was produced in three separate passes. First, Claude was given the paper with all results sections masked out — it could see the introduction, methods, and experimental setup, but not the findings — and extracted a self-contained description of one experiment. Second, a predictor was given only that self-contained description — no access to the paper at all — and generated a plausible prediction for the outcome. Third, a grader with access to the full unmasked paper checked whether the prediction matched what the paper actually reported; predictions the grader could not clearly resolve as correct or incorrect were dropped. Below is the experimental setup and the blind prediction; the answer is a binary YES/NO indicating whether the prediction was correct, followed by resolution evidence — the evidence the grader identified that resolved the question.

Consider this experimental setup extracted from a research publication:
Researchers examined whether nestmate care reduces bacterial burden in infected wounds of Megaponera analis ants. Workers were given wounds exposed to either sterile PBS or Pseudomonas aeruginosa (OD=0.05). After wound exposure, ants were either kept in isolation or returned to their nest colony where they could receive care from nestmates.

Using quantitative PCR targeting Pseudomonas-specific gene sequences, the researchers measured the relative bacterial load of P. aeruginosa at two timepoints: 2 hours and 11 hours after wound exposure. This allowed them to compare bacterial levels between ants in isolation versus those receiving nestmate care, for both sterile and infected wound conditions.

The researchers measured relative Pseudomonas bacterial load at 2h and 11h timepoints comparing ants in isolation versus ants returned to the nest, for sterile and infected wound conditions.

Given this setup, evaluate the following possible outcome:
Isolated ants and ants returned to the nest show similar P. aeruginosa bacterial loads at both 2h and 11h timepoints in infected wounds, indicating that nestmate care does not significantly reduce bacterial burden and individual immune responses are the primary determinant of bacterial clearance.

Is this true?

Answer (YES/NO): NO